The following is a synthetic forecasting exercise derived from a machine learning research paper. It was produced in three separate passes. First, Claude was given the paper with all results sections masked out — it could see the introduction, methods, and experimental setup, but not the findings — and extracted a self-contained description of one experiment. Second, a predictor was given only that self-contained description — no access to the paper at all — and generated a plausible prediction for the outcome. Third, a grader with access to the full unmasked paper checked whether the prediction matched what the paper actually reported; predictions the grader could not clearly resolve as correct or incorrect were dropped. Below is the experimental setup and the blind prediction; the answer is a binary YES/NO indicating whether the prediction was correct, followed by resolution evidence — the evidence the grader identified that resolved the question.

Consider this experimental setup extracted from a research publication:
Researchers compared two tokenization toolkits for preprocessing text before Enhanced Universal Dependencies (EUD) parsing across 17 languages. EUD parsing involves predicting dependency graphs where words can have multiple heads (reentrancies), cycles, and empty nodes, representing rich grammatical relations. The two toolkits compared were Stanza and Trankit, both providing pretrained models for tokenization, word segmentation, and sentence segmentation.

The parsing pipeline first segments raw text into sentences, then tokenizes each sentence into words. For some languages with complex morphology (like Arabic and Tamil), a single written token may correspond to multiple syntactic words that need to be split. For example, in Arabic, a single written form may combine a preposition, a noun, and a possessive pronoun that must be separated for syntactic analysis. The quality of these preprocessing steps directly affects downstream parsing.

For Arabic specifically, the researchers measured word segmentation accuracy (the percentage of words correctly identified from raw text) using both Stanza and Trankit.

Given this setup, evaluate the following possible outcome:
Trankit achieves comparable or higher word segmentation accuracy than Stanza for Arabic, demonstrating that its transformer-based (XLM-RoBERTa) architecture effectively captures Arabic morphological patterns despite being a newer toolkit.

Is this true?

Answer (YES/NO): YES